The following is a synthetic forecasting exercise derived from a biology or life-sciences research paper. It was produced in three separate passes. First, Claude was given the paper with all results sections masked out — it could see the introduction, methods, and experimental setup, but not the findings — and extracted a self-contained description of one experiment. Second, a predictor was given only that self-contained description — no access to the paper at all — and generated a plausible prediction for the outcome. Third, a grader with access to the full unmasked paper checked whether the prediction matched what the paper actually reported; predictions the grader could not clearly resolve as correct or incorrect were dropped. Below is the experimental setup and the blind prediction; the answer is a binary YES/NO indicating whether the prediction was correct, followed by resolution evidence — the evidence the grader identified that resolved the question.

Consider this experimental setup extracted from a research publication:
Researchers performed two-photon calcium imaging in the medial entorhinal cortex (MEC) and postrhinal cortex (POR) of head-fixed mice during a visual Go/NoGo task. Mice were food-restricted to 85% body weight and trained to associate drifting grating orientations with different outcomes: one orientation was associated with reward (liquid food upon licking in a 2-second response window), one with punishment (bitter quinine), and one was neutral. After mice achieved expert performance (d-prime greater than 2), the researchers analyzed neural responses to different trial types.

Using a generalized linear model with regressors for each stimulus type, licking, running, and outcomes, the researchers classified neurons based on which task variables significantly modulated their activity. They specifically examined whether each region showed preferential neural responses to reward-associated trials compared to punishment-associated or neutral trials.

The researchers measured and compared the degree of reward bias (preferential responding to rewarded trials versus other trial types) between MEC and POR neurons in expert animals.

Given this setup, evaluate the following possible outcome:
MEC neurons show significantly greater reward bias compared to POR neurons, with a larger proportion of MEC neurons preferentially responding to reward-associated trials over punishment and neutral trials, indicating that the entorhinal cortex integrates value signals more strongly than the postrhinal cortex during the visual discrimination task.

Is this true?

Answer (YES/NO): NO